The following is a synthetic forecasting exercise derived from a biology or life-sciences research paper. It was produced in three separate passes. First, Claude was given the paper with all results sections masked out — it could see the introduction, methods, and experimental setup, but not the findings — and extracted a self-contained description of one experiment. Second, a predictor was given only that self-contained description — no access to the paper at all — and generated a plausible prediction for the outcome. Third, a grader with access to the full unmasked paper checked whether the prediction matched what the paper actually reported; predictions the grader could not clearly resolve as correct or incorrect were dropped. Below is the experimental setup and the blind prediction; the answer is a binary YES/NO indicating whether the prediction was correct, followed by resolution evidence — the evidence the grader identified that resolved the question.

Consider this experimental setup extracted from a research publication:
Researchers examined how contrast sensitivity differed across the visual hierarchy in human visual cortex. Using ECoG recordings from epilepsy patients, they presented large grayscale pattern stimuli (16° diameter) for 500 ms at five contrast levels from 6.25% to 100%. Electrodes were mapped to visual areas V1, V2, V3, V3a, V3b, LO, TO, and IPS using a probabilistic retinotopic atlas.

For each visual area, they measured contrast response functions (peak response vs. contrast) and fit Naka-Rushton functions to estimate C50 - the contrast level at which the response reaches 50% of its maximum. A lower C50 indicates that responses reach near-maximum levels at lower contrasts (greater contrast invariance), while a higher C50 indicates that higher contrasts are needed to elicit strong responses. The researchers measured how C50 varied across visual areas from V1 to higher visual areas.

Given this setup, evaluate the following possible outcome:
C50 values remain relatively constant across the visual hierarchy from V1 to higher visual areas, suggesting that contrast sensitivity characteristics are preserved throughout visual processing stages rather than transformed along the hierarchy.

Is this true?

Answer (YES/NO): NO